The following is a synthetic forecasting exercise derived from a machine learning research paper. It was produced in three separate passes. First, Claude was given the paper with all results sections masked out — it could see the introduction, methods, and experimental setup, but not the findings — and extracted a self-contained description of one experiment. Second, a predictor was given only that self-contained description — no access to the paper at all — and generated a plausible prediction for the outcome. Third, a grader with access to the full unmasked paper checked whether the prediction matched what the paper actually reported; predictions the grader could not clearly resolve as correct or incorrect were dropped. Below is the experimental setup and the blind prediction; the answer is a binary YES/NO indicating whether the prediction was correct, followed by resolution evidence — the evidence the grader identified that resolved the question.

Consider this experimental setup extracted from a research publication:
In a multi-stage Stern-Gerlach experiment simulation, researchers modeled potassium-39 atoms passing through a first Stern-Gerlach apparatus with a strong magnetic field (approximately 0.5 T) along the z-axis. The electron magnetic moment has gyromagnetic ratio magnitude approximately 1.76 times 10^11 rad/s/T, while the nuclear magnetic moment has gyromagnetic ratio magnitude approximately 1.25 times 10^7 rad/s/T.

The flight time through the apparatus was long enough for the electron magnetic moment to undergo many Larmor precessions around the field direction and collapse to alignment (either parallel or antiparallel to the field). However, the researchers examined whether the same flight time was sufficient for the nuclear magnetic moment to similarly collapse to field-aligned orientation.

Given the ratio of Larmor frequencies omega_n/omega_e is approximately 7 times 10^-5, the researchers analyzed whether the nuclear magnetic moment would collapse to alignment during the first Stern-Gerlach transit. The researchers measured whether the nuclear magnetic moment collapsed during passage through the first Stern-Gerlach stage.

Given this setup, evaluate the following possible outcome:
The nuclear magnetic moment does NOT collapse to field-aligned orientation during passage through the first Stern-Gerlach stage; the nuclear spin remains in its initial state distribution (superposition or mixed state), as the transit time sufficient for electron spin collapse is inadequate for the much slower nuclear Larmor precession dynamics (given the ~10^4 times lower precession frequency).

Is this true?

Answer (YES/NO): YES